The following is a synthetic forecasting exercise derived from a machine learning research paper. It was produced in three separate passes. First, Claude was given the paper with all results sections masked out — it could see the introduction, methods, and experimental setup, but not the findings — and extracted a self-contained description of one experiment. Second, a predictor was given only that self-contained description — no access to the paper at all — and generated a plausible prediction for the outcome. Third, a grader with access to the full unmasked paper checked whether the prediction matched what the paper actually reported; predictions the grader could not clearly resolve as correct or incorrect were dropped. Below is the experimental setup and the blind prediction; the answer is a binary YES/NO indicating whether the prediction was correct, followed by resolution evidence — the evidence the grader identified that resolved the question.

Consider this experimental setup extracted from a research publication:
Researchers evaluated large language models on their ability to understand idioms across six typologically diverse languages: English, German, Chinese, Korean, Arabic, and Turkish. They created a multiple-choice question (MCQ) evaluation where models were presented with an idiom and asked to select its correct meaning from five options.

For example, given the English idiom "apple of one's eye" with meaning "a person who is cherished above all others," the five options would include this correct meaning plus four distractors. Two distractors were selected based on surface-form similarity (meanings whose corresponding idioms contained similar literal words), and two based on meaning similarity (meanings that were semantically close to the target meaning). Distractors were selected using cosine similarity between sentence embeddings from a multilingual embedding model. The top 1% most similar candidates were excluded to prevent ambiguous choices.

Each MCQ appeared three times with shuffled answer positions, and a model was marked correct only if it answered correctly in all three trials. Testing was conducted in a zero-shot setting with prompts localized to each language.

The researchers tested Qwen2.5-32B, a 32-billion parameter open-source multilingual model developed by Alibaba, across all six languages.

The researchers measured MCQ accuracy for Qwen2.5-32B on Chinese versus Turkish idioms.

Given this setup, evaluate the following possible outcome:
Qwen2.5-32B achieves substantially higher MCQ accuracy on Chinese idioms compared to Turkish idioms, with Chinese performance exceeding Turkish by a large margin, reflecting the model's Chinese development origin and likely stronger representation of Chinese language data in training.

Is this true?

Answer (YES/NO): YES